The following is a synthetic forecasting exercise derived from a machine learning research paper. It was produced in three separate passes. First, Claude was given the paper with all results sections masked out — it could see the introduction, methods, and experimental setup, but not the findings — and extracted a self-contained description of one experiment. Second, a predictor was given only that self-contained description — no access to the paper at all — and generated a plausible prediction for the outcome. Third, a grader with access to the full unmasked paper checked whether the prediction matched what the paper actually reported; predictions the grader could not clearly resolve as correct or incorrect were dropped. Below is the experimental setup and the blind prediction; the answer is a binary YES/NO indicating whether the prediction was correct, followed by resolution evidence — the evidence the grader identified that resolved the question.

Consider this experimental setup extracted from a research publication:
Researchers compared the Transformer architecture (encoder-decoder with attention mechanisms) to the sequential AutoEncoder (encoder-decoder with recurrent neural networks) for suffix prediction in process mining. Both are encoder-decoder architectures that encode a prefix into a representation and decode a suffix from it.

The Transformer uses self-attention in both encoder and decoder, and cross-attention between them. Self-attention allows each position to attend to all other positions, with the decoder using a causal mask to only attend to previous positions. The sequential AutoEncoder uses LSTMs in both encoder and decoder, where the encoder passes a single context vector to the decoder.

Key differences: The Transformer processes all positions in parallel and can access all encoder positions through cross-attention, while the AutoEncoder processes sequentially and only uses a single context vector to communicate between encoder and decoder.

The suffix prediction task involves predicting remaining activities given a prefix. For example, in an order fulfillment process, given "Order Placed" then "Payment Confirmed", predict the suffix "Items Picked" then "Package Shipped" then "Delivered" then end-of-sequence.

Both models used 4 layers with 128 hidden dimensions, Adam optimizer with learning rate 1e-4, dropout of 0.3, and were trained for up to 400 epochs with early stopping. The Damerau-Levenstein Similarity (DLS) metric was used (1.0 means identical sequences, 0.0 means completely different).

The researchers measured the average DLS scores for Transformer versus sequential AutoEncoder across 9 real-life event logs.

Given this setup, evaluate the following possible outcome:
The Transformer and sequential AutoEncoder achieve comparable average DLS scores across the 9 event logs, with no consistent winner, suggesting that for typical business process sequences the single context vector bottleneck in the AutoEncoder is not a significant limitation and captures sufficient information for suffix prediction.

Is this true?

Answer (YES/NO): YES